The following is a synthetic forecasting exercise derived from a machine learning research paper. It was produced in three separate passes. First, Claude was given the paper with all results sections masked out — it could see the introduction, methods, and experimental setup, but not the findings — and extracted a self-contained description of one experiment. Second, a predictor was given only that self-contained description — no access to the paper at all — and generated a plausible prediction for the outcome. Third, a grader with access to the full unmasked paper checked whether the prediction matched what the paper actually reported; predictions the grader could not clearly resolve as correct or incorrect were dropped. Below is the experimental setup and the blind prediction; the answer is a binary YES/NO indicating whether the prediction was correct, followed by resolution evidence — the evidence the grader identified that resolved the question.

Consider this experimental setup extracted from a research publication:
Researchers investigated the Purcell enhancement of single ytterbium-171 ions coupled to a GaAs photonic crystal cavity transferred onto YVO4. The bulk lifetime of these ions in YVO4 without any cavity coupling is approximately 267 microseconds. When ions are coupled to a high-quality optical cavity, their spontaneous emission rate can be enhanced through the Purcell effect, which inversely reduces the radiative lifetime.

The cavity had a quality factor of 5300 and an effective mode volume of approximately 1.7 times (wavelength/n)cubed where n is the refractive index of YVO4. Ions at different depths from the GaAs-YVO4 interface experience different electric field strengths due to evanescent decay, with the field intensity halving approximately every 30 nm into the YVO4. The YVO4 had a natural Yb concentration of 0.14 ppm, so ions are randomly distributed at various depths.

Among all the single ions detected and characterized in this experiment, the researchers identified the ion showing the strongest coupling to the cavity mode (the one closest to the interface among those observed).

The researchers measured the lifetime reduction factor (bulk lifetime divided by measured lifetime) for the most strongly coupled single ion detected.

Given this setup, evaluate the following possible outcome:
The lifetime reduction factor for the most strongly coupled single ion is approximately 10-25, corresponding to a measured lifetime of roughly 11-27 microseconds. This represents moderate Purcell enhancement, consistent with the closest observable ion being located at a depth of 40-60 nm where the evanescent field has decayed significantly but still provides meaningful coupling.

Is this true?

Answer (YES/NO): NO